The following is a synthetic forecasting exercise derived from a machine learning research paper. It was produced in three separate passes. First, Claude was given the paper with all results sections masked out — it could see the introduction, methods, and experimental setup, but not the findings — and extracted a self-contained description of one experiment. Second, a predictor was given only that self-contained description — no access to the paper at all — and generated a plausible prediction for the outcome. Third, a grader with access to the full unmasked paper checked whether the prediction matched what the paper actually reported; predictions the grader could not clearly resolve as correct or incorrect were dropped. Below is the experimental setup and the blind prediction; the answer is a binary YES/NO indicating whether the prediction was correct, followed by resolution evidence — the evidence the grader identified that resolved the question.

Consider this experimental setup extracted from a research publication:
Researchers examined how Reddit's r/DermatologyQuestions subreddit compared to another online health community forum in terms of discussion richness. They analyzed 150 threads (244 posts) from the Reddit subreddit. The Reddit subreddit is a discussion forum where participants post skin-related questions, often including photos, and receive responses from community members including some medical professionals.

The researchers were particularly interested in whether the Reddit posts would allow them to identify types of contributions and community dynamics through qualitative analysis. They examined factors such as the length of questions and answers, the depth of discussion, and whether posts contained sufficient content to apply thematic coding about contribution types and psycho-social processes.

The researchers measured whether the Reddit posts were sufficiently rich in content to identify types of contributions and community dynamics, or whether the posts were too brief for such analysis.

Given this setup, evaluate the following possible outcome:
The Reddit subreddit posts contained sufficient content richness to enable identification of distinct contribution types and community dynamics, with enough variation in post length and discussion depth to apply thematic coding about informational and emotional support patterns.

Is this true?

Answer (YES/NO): NO